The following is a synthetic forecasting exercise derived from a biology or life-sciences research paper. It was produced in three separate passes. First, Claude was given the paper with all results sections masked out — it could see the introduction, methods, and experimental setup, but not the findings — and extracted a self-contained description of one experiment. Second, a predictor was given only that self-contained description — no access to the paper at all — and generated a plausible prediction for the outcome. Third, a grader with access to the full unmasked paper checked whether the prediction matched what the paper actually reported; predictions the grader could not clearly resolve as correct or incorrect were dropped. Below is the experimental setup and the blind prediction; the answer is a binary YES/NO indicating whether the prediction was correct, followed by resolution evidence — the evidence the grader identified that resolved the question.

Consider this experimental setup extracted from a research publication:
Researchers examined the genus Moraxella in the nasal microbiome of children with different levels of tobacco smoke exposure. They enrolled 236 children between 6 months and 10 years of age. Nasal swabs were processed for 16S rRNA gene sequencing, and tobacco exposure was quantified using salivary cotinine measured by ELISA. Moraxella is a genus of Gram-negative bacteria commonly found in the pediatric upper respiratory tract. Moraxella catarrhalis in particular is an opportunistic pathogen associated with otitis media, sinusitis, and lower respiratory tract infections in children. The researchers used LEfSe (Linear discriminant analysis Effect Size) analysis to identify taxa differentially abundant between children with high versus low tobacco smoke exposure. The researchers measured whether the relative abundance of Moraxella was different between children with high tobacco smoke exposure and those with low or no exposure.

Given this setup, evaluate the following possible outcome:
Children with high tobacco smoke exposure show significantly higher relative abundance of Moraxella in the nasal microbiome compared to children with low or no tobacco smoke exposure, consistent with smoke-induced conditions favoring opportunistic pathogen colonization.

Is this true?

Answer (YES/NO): YES